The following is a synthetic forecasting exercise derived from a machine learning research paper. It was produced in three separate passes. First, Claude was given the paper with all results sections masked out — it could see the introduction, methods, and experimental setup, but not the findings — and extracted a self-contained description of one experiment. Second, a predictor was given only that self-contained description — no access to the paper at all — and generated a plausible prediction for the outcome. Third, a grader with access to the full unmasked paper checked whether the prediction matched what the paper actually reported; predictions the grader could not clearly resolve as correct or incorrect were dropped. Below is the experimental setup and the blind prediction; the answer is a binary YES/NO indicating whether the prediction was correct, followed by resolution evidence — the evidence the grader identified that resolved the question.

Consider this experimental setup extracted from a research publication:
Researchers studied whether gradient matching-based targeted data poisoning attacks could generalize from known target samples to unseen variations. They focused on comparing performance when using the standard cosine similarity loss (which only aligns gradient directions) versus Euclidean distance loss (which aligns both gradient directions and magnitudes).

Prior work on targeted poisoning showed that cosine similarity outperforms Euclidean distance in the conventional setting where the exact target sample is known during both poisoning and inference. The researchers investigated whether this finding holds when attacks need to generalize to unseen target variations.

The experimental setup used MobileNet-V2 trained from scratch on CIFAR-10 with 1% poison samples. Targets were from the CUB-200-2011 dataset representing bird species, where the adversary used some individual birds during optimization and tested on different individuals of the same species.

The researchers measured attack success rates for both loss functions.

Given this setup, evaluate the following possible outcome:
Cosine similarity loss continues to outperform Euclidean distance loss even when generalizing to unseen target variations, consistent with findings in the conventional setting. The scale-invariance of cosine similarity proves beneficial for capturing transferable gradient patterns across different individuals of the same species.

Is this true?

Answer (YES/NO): NO